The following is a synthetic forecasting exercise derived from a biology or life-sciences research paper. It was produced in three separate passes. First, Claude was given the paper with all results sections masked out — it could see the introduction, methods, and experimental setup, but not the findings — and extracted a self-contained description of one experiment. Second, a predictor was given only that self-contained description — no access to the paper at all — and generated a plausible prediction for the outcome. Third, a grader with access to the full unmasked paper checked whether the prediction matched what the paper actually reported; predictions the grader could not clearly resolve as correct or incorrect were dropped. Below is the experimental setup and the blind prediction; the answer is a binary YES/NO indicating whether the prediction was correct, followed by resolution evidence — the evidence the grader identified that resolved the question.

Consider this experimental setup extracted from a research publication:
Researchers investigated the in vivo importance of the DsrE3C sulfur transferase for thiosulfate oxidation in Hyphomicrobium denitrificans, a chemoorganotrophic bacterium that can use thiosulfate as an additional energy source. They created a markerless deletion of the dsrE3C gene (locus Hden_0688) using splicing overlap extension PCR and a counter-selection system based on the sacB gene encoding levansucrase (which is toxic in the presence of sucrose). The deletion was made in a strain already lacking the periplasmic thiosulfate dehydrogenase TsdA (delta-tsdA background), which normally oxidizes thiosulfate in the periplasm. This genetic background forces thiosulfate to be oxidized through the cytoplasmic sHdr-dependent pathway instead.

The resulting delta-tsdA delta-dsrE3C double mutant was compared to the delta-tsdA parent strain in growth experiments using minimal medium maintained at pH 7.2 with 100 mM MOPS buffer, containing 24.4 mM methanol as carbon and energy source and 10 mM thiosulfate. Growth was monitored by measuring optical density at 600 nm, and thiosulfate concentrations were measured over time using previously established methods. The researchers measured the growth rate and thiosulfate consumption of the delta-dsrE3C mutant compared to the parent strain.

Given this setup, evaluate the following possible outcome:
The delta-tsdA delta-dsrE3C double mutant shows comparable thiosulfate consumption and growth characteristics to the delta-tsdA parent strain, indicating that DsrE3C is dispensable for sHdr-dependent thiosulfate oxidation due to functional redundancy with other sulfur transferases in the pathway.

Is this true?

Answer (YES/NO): NO